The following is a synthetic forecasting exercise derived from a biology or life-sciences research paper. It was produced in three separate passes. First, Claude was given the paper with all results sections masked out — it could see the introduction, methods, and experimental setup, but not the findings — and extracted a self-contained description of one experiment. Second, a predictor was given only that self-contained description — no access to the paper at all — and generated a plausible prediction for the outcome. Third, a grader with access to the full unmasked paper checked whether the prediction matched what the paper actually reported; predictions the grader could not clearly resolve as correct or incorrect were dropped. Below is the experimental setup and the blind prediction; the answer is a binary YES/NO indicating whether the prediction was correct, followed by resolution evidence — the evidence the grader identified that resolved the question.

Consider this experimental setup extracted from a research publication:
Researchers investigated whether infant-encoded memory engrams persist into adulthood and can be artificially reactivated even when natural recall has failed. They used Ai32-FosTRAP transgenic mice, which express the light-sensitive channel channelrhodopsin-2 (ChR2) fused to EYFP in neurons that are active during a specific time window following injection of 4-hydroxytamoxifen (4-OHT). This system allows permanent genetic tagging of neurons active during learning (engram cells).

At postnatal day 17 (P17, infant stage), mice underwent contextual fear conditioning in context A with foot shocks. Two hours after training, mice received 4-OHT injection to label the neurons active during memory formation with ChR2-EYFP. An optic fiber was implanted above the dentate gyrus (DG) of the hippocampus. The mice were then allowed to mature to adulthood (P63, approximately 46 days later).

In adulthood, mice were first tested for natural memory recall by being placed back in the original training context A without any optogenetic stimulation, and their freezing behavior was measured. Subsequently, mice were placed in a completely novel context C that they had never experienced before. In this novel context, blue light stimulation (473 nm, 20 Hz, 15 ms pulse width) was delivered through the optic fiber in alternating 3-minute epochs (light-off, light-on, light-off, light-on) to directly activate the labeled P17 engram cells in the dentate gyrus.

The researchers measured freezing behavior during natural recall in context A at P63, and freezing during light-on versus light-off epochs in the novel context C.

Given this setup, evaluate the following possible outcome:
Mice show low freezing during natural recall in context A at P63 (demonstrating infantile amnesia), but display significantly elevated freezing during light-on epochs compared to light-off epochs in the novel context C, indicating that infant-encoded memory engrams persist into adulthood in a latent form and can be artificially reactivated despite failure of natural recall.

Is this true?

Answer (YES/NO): YES